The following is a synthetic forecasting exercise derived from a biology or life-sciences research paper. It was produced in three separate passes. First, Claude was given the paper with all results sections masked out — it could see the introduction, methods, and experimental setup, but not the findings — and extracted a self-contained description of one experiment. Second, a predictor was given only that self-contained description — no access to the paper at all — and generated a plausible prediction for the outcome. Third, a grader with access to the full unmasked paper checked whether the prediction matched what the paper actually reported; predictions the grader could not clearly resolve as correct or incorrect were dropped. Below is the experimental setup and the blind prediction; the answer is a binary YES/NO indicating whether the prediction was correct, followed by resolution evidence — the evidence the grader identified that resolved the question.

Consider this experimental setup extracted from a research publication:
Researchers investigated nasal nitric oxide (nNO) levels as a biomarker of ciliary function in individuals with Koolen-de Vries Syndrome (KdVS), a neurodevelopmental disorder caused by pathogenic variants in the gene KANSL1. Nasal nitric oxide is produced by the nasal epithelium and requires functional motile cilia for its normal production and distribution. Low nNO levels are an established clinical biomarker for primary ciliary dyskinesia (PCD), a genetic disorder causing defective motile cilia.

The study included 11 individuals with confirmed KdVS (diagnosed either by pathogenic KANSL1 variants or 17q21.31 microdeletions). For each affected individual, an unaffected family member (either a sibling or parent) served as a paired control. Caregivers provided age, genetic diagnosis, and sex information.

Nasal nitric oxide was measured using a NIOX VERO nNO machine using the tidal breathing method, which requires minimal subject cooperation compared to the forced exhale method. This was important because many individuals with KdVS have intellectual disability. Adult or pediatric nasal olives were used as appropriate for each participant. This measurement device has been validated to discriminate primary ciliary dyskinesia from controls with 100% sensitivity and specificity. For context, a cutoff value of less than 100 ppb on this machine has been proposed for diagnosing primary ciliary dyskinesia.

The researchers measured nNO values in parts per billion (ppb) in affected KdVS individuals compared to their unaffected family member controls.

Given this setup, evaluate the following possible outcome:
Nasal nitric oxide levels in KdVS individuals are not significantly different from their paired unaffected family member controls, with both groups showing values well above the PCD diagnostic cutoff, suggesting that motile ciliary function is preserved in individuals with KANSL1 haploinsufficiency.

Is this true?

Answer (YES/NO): NO